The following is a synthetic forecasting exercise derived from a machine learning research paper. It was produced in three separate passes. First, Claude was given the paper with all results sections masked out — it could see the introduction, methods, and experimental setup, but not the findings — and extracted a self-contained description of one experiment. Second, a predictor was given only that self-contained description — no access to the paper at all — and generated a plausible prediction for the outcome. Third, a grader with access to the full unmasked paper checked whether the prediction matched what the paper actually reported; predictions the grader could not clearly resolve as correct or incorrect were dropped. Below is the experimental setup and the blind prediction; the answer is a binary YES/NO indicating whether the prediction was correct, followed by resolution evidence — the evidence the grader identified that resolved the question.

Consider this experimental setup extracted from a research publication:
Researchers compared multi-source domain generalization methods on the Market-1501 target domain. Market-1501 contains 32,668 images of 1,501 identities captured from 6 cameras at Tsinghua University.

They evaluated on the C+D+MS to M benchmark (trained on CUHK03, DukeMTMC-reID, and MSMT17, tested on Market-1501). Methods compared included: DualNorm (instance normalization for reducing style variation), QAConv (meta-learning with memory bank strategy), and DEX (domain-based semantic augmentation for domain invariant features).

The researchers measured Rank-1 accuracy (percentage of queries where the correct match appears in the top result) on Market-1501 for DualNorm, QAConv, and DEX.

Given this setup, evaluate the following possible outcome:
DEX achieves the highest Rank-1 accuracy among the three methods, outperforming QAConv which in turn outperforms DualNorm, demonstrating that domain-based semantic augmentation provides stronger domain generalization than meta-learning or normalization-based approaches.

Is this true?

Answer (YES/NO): NO